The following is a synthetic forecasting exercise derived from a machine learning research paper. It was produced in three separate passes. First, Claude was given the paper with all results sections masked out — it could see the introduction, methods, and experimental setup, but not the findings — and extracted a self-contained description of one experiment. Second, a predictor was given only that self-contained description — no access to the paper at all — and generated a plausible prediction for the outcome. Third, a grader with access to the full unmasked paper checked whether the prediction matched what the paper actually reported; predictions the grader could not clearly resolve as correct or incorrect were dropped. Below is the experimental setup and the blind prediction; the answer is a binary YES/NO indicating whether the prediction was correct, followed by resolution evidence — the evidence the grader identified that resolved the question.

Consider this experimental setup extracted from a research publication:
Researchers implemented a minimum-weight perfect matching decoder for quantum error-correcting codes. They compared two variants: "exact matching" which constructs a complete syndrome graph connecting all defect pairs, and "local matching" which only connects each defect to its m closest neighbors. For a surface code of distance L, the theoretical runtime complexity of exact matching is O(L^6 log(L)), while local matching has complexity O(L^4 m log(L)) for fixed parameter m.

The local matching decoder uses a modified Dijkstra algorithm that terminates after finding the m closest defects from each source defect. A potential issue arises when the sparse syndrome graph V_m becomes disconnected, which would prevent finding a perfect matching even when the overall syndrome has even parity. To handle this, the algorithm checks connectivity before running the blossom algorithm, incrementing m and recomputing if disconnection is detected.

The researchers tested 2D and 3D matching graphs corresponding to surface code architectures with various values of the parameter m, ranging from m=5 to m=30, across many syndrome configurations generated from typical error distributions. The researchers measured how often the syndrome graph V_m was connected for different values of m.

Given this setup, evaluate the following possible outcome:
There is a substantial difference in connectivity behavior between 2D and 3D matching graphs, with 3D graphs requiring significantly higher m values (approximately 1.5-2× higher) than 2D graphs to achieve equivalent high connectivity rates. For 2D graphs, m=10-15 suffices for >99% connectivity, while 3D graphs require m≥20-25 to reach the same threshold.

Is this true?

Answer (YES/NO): NO